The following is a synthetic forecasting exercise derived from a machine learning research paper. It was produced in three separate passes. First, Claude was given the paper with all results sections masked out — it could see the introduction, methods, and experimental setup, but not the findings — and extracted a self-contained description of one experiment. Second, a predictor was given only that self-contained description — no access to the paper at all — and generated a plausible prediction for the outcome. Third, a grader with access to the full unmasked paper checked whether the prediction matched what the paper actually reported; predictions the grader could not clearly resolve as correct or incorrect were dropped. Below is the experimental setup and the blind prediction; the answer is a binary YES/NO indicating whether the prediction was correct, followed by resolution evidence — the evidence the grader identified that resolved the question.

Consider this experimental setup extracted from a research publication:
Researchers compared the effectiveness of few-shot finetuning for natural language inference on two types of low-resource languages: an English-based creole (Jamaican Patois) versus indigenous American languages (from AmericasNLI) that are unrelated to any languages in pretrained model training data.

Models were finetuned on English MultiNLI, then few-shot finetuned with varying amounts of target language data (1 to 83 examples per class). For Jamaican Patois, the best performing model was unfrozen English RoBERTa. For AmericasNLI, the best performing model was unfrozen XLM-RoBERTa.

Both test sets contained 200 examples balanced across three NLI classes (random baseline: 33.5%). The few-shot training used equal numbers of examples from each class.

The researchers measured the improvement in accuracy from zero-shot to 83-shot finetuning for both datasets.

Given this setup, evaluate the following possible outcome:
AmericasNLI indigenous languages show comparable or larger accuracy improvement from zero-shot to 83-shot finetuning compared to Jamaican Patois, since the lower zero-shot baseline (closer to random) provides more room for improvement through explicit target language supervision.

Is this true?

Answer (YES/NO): YES